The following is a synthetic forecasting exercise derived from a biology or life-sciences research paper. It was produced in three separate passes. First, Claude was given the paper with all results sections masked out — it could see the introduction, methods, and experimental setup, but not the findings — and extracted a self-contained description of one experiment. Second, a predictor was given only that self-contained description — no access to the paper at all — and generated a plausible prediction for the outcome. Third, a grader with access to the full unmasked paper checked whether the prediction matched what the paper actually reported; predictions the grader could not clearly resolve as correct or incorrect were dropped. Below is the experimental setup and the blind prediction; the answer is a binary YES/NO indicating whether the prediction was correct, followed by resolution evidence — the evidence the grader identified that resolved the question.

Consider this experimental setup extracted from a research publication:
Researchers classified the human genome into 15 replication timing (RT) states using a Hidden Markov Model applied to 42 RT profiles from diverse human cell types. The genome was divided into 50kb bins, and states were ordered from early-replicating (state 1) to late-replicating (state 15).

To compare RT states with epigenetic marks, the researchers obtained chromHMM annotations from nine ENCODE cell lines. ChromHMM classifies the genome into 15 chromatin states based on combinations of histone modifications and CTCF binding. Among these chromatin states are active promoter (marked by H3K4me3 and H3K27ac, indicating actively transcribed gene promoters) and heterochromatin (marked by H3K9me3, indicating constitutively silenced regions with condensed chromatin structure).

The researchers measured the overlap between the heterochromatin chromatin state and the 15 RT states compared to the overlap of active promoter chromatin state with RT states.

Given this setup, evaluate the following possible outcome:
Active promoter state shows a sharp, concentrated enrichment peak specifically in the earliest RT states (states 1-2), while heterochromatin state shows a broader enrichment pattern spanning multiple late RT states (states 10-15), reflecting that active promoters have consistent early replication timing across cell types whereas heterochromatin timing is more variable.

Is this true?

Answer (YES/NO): NO